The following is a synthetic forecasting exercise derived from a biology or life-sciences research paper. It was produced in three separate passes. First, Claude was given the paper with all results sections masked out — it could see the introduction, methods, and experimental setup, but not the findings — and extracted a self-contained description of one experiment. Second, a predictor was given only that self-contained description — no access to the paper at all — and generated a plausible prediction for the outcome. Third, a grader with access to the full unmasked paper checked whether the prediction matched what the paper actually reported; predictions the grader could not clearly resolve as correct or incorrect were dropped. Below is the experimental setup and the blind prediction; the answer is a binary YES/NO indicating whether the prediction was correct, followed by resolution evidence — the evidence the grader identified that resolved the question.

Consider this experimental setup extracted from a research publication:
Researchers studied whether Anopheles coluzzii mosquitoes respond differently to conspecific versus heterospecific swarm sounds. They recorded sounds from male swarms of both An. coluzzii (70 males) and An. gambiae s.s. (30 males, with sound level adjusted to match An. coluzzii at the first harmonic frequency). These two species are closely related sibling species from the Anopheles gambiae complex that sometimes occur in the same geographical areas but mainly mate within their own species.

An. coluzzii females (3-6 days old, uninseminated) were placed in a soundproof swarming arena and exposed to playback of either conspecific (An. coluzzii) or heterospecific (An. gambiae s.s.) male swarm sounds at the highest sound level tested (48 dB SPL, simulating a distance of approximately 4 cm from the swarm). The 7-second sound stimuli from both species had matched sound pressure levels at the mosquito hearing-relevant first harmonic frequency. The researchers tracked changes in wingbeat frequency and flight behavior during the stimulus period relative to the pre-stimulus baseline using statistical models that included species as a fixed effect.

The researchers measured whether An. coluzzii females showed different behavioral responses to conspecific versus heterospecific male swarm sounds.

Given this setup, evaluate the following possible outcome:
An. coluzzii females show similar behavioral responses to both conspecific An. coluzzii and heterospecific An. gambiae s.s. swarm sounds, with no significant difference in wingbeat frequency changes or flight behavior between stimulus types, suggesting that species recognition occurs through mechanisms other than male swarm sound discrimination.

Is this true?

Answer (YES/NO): YES